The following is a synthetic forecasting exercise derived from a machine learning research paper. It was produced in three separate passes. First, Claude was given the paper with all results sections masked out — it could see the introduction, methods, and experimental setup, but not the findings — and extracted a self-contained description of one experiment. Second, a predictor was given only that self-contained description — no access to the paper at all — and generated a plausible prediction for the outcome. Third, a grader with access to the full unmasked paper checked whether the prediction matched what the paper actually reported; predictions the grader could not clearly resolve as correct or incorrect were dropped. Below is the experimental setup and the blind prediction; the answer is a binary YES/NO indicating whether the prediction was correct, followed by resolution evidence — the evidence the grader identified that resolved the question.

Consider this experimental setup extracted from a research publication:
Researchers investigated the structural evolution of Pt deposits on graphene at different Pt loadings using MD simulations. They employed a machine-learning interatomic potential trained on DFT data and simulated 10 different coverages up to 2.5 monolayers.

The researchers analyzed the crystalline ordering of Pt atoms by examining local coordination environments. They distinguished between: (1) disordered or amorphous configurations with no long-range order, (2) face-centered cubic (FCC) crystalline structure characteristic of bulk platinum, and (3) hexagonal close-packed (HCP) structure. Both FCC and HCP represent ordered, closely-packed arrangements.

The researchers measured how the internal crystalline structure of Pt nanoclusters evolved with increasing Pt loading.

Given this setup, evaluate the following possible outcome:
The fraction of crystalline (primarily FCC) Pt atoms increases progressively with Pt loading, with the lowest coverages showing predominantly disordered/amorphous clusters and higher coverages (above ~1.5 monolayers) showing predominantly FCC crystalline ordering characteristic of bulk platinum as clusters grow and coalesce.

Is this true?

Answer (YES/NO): NO